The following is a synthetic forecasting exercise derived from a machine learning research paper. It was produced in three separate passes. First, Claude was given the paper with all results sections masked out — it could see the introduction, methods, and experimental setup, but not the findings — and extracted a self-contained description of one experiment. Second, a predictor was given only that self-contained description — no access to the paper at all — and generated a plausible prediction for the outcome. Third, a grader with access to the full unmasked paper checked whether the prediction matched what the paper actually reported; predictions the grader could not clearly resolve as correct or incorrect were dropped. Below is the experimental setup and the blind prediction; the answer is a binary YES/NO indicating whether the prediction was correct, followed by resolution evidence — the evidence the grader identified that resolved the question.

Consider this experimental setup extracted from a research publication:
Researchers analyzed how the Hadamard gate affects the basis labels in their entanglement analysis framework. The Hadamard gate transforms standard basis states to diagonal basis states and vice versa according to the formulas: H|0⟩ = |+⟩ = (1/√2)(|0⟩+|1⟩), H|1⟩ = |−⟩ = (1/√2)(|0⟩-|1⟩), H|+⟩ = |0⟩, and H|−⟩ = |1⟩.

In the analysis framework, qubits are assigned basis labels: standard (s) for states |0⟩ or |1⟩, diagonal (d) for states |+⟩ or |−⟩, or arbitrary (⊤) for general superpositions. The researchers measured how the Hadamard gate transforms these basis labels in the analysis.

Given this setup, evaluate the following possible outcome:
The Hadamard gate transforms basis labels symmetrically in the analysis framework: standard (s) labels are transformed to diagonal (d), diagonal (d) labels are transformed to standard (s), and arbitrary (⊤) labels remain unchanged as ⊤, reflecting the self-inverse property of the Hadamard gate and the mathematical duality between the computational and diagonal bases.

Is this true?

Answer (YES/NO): YES